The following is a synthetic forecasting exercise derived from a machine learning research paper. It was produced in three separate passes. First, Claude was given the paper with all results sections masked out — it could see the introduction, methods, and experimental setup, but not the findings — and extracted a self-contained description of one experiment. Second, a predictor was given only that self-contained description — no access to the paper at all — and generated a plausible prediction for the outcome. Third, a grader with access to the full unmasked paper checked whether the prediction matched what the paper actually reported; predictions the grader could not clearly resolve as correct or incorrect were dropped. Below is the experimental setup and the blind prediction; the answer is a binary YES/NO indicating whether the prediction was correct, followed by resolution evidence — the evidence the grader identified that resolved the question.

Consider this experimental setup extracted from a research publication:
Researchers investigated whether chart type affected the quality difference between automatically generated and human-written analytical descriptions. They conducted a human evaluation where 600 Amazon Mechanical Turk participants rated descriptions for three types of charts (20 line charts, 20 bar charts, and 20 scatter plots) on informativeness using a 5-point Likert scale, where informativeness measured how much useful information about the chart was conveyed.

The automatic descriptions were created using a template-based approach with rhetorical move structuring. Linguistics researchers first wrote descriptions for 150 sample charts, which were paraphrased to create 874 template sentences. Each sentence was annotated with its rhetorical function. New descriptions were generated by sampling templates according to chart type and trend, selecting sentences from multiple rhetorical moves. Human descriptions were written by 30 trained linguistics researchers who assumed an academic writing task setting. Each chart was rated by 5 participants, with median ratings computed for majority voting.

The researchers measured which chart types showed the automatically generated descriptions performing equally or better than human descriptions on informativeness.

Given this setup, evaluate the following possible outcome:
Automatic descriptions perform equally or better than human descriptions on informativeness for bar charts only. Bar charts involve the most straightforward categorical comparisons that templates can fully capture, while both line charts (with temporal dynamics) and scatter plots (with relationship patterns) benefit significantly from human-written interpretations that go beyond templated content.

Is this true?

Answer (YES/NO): NO